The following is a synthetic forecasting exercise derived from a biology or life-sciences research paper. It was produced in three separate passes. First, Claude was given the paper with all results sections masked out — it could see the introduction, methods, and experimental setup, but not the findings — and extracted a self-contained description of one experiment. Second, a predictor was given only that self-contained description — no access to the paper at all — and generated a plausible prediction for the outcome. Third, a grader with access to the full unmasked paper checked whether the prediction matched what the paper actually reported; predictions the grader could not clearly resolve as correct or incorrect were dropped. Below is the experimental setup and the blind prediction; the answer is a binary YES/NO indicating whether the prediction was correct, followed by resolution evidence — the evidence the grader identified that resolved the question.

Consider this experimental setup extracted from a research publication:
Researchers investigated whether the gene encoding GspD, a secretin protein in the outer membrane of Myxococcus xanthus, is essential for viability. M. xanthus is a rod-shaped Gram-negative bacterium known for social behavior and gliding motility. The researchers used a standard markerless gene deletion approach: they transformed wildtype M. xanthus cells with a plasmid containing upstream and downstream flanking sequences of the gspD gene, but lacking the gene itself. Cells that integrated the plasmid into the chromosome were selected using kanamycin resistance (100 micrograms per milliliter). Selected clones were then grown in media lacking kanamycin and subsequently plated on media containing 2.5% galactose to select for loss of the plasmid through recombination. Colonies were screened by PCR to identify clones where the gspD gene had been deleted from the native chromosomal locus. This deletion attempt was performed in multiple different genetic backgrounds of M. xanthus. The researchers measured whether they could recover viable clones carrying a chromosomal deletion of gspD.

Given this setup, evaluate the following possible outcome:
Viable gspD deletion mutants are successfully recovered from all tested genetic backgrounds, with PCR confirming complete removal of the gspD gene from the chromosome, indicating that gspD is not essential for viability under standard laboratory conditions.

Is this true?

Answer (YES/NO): NO